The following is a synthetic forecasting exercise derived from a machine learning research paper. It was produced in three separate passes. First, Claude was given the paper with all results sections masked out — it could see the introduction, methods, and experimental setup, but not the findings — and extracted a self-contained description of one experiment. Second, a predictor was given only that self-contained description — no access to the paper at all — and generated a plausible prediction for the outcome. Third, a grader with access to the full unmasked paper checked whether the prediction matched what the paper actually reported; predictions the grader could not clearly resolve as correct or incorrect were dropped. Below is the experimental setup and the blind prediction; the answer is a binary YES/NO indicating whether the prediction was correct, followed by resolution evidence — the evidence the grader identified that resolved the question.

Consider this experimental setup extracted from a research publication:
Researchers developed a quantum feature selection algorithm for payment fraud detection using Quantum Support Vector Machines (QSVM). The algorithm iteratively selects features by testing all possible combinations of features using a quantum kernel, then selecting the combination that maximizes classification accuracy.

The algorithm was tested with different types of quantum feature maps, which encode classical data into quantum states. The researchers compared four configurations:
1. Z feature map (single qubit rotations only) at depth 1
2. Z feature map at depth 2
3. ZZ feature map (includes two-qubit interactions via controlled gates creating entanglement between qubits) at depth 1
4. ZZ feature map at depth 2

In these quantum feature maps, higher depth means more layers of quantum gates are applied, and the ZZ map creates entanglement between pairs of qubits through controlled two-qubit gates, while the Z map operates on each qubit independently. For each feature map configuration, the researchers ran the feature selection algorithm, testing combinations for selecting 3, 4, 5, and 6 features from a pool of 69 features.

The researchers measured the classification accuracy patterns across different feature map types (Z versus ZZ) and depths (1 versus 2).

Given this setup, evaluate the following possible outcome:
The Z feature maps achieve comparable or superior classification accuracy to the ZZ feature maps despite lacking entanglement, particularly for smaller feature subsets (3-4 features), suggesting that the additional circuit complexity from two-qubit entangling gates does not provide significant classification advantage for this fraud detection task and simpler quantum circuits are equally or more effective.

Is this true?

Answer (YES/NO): NO